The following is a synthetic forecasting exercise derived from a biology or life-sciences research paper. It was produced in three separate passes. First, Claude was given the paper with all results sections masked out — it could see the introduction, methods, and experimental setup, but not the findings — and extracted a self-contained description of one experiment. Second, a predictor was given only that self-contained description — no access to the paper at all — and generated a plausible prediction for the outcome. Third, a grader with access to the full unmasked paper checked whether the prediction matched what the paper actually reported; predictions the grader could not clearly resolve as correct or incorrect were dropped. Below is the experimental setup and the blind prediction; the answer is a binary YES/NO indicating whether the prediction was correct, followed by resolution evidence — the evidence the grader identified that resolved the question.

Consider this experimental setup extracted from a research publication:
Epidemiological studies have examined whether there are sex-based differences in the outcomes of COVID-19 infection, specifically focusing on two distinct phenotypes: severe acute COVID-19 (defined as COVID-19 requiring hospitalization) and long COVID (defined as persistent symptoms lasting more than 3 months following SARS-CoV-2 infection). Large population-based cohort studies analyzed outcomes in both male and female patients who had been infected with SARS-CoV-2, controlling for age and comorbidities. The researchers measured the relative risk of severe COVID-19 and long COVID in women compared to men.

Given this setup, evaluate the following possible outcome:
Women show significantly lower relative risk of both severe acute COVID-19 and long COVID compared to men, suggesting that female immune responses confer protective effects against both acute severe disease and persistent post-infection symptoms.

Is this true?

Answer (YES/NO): NO